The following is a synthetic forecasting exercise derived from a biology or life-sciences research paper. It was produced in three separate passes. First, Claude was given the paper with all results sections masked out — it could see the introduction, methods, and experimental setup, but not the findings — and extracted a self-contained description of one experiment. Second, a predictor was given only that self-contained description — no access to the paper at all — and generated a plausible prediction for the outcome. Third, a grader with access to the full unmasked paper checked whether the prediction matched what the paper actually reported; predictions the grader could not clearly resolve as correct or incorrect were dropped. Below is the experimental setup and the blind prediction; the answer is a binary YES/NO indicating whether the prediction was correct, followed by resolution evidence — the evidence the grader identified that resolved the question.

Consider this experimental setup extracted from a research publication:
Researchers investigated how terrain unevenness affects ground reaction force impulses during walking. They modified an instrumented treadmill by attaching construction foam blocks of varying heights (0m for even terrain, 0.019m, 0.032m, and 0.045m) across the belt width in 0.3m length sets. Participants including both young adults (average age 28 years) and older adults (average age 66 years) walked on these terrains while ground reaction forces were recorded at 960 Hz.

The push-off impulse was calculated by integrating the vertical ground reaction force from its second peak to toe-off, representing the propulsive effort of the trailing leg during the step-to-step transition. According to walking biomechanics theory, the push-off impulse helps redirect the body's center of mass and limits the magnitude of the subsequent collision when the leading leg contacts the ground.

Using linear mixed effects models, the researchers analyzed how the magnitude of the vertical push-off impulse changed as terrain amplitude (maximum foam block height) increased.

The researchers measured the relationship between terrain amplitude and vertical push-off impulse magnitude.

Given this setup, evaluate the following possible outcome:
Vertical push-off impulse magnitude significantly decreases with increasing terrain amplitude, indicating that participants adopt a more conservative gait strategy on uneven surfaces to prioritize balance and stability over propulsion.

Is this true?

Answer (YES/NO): YES